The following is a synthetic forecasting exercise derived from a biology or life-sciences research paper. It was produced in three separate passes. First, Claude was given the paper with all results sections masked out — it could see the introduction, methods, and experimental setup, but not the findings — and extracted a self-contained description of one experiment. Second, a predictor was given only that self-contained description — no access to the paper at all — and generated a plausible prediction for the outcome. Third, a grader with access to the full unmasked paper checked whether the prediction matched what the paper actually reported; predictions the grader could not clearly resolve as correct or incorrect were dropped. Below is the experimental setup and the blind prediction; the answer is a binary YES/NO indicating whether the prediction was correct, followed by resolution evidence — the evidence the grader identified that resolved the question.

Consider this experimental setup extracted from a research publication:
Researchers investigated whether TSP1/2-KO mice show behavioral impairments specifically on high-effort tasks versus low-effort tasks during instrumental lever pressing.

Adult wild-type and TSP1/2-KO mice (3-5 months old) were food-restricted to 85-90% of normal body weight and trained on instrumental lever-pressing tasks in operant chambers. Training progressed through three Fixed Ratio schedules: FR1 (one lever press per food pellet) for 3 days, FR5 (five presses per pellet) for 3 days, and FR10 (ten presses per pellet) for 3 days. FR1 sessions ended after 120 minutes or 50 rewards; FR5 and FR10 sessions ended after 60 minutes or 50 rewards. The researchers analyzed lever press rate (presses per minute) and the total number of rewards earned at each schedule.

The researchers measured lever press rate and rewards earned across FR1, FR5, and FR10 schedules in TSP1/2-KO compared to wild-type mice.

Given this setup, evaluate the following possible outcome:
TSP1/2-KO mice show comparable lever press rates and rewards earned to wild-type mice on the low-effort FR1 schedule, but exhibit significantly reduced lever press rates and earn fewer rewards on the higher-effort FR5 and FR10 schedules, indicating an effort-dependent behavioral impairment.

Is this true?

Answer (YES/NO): YES